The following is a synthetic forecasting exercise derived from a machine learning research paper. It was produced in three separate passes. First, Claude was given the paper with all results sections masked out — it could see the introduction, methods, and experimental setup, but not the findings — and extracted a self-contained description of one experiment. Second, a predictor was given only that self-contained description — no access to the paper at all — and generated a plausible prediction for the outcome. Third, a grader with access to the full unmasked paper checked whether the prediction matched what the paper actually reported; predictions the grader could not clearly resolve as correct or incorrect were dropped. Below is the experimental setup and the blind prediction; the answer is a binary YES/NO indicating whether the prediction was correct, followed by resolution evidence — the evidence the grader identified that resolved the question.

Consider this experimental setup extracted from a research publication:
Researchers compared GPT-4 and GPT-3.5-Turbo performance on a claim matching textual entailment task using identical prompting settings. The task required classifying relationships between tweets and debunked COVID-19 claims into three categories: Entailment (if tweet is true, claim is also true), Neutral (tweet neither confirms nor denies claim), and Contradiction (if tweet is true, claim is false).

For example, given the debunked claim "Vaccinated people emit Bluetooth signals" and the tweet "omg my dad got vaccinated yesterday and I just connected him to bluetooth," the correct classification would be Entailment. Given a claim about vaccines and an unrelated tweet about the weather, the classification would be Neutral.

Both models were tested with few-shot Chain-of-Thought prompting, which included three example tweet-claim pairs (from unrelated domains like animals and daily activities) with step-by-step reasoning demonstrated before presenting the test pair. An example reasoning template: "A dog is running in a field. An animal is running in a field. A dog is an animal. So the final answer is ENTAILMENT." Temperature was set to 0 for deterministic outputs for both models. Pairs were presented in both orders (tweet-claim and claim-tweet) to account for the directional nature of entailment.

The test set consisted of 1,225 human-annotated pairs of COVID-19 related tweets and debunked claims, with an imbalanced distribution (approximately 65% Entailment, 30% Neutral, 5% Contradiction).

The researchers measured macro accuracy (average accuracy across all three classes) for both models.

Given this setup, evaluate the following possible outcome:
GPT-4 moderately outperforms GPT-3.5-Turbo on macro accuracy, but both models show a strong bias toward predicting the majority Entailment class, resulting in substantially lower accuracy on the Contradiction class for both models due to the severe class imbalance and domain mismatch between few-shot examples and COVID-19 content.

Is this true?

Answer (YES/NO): NO